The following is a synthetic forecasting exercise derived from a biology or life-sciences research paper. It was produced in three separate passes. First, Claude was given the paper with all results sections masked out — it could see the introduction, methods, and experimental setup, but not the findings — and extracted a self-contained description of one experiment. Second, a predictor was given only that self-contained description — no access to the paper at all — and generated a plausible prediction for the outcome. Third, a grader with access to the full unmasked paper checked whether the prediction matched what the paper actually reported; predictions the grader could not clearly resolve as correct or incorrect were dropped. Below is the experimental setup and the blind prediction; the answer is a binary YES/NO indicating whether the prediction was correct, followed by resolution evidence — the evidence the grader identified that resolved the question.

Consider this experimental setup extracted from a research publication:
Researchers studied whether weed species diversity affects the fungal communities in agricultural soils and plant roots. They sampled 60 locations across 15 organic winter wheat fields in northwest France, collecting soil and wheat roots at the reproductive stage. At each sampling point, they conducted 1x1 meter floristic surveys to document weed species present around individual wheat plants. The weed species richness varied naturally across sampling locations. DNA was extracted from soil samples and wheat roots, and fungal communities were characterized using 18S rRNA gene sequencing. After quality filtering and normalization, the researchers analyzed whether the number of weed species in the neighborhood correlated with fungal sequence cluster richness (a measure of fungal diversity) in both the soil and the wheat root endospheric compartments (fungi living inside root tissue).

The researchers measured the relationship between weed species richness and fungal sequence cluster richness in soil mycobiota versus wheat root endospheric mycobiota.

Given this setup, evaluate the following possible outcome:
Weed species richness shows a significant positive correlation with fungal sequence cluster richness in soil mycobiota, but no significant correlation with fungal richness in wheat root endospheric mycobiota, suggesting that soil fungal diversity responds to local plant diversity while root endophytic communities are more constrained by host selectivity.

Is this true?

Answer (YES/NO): NO